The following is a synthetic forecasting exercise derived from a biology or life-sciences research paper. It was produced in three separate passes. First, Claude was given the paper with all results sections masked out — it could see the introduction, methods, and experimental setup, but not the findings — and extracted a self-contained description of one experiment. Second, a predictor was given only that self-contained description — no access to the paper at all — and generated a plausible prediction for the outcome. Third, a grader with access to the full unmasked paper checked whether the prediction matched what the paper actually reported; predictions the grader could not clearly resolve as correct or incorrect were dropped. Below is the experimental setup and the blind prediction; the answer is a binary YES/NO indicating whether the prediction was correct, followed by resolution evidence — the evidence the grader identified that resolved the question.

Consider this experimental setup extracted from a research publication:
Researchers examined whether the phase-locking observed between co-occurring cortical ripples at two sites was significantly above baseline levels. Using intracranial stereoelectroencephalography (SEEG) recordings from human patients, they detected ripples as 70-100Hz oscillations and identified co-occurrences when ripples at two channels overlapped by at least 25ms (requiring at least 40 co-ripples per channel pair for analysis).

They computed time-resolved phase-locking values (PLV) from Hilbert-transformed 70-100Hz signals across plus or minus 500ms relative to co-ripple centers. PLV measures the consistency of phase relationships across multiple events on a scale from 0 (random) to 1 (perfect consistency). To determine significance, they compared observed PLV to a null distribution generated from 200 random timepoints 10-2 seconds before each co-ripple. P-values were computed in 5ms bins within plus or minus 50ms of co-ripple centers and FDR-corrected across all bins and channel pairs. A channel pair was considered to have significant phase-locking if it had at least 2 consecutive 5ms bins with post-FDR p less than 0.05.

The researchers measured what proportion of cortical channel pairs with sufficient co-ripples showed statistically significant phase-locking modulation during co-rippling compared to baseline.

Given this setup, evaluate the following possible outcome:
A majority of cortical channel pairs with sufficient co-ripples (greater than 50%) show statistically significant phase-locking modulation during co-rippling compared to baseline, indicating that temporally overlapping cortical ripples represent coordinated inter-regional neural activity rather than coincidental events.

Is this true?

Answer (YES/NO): NO